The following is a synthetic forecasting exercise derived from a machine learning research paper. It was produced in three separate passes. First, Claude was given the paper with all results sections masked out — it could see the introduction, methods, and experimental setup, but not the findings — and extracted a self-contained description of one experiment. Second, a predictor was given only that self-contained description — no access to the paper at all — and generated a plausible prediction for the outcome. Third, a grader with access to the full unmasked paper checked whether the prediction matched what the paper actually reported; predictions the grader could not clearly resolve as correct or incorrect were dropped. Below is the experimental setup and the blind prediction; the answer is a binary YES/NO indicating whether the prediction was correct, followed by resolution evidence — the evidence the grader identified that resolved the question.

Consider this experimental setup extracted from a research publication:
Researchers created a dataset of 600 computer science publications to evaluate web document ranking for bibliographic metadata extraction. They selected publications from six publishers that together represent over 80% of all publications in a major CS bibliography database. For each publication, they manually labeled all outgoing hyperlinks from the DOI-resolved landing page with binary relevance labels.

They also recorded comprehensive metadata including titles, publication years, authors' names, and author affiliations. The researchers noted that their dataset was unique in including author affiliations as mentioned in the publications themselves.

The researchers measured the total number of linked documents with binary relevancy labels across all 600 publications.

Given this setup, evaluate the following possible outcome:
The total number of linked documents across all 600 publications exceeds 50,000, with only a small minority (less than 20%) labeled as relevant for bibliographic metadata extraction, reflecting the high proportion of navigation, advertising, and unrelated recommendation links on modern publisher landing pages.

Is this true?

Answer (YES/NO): YES